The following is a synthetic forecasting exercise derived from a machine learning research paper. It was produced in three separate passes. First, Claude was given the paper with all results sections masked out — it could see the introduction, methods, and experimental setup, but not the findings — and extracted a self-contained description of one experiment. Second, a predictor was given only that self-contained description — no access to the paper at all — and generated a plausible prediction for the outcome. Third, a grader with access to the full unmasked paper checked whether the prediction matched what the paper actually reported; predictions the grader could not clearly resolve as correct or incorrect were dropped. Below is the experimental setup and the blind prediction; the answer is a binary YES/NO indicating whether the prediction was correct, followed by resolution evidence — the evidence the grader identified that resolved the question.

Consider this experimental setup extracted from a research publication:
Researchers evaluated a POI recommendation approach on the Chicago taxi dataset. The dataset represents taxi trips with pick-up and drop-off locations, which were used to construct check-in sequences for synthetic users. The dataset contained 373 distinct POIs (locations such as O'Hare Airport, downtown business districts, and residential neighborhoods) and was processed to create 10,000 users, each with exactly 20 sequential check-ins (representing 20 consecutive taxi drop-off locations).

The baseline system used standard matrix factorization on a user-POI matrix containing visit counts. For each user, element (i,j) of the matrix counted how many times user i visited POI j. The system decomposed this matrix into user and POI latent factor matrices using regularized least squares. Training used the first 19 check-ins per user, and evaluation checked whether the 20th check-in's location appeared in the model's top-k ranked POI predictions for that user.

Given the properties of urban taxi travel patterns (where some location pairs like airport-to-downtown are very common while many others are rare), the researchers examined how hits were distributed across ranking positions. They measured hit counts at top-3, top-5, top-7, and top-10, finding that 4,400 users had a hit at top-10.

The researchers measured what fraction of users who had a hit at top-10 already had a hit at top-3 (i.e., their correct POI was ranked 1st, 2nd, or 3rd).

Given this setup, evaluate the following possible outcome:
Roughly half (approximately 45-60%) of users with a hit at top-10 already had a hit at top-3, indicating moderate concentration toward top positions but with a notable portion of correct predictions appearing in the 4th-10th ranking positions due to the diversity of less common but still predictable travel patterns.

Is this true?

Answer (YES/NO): YES